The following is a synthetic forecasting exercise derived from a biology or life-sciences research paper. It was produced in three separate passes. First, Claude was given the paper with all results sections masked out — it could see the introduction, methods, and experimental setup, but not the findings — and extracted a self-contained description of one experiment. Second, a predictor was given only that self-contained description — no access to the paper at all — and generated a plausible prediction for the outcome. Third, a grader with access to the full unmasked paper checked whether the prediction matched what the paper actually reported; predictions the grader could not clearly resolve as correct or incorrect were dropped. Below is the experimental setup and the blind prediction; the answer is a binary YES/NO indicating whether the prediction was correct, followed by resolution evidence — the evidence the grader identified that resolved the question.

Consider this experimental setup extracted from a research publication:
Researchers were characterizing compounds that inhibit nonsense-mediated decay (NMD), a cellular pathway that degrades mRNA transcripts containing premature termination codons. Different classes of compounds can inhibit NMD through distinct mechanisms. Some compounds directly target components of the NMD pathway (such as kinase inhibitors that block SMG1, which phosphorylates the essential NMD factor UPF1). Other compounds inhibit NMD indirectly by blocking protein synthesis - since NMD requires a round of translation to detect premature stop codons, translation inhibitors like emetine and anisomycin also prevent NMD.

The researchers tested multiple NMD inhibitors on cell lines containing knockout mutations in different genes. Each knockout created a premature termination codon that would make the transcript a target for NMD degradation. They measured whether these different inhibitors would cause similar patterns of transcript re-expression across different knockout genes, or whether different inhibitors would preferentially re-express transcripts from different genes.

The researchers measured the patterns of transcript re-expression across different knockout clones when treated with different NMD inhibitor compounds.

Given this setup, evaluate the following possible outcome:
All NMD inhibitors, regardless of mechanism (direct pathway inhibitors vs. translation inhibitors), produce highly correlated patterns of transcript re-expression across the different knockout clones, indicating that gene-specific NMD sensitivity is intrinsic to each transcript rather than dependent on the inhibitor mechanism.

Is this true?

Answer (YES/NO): NO